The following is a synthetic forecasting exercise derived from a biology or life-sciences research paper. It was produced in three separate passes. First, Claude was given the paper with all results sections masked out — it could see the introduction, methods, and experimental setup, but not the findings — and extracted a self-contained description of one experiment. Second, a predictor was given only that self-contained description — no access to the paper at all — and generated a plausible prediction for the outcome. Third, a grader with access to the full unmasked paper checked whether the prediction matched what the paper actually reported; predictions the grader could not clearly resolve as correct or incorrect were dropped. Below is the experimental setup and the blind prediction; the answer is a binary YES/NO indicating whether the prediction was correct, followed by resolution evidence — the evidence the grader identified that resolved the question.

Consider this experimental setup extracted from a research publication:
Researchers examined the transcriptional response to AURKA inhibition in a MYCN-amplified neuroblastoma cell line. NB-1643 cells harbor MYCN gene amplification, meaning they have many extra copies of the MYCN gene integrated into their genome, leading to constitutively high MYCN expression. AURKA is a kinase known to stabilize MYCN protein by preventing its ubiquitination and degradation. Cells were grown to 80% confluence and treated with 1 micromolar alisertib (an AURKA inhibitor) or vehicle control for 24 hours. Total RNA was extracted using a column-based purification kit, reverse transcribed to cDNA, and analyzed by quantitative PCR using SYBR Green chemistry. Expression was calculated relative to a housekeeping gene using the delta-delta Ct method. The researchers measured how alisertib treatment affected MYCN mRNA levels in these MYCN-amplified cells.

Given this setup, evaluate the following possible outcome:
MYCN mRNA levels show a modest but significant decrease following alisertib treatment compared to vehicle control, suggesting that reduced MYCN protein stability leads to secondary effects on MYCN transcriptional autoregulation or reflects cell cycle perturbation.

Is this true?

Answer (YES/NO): NO